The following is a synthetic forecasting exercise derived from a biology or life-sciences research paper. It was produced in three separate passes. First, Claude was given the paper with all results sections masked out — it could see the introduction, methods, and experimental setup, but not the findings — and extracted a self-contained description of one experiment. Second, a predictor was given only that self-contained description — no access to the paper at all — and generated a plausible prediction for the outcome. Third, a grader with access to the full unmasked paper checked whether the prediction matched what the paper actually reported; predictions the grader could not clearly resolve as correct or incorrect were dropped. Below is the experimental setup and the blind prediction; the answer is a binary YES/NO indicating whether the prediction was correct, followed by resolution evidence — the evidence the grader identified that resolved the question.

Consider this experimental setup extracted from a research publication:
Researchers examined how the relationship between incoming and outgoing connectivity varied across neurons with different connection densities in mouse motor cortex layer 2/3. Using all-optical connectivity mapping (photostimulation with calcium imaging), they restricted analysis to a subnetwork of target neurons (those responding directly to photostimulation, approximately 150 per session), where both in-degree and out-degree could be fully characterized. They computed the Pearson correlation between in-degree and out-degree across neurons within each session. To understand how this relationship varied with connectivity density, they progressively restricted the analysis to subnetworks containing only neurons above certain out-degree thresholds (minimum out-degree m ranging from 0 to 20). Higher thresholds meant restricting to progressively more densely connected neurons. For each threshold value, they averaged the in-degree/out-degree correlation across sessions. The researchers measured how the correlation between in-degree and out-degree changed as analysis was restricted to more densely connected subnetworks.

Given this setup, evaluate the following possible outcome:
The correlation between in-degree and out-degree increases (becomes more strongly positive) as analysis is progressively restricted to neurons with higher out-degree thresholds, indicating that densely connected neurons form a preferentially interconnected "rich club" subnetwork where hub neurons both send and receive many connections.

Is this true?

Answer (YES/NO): YES